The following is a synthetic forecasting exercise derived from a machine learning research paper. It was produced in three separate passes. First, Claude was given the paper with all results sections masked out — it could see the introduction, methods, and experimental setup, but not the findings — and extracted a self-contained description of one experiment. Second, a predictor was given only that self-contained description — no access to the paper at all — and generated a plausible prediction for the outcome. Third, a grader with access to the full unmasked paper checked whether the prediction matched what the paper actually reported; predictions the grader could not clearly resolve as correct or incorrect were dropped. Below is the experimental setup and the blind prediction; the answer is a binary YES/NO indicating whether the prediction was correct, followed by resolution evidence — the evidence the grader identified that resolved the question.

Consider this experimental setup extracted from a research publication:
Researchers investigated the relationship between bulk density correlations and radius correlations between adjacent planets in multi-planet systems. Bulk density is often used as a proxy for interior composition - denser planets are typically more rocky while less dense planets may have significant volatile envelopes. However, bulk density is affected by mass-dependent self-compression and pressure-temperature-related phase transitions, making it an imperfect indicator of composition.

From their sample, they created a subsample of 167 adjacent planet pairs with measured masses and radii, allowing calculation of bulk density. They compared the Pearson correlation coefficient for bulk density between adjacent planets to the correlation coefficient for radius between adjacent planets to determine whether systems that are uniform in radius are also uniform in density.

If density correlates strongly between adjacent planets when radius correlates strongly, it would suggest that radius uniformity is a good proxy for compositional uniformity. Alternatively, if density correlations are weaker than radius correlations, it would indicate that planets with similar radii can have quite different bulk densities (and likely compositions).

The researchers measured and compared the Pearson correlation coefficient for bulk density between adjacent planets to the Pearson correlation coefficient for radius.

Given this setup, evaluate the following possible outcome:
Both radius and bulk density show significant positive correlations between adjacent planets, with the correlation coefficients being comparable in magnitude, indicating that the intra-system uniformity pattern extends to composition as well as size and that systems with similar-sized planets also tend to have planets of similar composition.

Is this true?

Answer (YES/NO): NO